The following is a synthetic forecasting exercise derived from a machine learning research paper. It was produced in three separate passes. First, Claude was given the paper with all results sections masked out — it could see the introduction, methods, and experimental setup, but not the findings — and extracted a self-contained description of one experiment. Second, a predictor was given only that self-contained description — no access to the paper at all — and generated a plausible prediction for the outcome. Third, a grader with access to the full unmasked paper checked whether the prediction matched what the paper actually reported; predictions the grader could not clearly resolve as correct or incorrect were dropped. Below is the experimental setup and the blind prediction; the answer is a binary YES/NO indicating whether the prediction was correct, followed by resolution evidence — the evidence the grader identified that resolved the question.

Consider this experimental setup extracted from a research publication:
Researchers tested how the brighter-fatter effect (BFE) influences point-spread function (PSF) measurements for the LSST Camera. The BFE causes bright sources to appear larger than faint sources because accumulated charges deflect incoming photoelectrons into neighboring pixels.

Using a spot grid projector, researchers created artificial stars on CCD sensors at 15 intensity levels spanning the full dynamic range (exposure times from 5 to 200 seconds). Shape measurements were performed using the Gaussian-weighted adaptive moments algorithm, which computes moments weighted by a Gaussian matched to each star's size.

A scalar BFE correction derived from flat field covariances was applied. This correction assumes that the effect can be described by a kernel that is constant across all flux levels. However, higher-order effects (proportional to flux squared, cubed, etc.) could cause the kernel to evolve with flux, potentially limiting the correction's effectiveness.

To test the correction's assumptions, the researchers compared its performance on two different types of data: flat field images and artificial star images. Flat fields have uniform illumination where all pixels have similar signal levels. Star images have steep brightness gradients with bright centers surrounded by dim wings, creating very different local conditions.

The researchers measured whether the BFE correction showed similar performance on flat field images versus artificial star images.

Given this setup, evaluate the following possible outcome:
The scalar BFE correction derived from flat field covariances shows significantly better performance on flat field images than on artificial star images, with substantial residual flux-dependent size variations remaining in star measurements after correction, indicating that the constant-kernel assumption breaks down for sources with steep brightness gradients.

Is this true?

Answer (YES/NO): YES